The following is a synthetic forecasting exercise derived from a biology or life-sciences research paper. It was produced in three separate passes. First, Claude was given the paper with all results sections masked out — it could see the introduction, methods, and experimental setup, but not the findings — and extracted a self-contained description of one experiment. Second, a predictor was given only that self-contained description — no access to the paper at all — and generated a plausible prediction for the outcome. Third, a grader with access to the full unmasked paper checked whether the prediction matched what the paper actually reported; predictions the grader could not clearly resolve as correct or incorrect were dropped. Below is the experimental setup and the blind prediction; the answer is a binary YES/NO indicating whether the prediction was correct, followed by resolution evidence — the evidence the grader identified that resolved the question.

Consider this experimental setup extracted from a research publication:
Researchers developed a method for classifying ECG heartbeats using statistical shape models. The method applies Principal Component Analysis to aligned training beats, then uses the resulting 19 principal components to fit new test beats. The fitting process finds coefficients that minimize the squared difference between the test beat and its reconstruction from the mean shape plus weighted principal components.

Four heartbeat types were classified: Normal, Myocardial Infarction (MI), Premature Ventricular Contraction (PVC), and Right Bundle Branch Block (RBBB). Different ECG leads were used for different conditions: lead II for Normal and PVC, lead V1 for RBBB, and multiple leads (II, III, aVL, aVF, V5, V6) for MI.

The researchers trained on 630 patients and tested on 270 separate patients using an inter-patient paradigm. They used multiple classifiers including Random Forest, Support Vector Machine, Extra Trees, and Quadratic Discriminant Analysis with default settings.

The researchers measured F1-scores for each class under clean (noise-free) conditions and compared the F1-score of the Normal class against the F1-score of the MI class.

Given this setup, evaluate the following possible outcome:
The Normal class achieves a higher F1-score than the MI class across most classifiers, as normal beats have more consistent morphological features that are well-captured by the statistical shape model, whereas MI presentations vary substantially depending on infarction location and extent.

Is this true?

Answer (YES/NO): YES